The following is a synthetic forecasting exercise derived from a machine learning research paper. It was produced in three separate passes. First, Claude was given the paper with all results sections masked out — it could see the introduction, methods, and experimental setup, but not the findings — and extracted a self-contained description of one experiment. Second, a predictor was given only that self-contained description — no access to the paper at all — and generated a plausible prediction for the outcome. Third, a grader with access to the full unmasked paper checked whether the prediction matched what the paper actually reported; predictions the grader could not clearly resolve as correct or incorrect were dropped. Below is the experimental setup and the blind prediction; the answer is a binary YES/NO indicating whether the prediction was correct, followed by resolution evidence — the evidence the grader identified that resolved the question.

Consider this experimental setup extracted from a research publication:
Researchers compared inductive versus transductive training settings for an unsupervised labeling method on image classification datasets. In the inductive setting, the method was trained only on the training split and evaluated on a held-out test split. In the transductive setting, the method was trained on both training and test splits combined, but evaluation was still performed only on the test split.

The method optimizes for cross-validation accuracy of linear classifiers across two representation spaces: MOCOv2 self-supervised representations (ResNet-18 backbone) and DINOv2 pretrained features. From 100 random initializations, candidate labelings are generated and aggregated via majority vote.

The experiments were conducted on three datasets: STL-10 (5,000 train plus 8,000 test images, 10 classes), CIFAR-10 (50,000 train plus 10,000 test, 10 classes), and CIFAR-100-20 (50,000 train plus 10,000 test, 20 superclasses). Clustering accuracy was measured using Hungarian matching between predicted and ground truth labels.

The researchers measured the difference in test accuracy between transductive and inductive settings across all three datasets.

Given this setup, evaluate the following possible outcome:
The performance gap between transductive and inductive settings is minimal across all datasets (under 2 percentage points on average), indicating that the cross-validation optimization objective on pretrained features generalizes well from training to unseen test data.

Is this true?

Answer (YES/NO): NO